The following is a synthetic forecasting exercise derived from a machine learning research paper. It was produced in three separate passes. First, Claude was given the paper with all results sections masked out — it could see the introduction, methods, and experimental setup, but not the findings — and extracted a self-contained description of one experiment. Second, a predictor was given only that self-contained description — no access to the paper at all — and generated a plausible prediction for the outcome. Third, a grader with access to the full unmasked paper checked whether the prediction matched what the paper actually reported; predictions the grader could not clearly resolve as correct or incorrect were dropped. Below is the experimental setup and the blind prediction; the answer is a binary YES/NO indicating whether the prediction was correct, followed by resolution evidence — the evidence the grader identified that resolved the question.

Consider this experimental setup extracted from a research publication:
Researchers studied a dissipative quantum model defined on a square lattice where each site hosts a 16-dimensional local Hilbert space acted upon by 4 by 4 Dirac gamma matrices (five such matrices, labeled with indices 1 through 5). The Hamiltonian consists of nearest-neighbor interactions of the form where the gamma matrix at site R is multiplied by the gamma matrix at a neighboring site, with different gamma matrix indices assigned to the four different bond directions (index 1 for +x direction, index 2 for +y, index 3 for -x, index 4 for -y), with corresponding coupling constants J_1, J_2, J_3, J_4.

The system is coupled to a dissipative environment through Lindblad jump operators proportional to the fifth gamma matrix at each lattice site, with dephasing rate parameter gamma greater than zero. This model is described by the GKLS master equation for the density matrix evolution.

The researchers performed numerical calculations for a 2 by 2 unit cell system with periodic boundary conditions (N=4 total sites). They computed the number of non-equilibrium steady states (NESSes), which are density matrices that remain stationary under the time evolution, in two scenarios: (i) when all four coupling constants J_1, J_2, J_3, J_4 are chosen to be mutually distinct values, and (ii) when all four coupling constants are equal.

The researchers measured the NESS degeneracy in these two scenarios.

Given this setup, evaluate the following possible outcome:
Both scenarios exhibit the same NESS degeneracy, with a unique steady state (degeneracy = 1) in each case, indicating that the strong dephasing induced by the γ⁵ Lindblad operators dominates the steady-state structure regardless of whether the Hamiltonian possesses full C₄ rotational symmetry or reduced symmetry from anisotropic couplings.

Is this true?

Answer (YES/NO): NO